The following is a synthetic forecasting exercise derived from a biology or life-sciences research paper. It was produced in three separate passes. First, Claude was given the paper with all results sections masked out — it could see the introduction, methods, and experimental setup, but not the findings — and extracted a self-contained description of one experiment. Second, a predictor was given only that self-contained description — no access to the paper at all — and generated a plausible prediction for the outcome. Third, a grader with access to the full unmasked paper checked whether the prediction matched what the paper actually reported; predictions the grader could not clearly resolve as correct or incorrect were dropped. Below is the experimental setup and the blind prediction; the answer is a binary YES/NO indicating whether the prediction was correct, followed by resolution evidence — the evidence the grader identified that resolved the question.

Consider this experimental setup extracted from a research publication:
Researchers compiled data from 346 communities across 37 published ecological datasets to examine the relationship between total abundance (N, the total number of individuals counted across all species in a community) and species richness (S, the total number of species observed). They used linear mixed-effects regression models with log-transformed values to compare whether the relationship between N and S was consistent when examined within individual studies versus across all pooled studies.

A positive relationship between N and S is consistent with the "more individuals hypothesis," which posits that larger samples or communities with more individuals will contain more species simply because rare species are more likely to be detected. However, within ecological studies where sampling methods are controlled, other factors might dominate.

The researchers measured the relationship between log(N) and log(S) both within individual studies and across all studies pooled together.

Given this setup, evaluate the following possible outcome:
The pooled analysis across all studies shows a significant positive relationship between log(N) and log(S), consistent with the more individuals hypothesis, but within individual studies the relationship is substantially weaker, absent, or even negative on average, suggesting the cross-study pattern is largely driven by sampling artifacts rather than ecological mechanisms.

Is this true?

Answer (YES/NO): NO